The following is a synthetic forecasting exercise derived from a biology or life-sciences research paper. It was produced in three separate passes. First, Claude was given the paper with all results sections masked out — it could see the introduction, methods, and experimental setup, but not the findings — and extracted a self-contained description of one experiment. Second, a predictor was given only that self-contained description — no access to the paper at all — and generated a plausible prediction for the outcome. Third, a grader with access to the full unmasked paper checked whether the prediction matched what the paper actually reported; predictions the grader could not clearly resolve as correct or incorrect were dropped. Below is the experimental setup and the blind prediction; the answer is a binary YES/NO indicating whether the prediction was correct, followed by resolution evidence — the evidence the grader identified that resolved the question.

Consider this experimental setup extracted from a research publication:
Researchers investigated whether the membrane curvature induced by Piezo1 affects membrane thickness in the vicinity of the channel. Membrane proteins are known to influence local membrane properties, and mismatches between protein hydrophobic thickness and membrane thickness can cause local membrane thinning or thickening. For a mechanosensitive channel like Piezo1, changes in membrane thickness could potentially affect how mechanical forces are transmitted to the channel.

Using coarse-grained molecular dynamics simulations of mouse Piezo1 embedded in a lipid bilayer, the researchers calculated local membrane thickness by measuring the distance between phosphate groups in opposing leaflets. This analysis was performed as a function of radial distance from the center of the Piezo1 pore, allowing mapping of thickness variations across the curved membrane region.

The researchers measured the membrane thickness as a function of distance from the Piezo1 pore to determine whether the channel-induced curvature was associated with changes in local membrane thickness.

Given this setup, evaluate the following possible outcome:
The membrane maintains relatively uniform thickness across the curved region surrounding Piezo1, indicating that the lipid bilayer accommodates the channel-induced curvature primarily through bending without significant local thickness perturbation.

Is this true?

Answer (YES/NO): NO